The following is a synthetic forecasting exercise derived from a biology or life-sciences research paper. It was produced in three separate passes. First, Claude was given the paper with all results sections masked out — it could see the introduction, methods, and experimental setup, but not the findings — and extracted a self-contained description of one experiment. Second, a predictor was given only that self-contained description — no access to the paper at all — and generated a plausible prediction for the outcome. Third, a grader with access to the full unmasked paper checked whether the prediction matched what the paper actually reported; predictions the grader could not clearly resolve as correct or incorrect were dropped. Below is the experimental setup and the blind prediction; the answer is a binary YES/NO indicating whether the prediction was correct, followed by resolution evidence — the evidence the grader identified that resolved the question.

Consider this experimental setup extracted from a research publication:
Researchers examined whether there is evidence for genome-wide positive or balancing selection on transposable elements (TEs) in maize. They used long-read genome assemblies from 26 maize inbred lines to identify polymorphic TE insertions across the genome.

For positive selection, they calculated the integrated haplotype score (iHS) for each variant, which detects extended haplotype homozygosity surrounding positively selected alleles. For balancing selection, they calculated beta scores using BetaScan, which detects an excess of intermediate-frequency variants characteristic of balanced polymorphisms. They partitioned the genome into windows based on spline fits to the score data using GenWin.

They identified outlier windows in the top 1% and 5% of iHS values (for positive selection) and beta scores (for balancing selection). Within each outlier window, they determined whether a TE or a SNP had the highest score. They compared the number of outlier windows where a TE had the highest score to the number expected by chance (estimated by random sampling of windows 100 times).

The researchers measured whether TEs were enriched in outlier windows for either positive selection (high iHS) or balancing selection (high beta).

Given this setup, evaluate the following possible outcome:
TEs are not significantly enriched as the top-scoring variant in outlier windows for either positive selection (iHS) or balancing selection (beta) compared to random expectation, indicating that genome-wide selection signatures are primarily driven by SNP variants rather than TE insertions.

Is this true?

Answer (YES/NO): YES